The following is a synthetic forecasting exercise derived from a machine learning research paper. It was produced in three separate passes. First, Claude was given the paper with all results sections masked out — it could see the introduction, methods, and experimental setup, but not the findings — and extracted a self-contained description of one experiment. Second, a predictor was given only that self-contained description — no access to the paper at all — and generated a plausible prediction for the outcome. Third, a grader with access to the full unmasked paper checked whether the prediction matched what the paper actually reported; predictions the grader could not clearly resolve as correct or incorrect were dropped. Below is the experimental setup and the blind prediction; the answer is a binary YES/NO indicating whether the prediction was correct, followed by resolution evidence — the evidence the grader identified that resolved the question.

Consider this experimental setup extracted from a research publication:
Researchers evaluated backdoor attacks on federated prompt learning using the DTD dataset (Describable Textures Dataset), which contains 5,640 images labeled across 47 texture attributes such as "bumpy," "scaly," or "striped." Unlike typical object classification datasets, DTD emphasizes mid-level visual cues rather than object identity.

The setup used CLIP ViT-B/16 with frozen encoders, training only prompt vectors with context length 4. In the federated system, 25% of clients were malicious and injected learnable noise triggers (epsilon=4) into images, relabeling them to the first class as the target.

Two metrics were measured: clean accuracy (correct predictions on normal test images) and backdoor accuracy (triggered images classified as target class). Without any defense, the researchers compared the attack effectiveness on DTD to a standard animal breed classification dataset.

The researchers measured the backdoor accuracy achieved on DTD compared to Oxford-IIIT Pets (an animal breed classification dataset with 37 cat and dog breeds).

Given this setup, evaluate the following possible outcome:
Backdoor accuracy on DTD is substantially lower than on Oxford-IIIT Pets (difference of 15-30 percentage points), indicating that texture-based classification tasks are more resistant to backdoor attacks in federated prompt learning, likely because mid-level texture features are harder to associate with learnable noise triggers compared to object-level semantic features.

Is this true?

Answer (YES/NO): NO